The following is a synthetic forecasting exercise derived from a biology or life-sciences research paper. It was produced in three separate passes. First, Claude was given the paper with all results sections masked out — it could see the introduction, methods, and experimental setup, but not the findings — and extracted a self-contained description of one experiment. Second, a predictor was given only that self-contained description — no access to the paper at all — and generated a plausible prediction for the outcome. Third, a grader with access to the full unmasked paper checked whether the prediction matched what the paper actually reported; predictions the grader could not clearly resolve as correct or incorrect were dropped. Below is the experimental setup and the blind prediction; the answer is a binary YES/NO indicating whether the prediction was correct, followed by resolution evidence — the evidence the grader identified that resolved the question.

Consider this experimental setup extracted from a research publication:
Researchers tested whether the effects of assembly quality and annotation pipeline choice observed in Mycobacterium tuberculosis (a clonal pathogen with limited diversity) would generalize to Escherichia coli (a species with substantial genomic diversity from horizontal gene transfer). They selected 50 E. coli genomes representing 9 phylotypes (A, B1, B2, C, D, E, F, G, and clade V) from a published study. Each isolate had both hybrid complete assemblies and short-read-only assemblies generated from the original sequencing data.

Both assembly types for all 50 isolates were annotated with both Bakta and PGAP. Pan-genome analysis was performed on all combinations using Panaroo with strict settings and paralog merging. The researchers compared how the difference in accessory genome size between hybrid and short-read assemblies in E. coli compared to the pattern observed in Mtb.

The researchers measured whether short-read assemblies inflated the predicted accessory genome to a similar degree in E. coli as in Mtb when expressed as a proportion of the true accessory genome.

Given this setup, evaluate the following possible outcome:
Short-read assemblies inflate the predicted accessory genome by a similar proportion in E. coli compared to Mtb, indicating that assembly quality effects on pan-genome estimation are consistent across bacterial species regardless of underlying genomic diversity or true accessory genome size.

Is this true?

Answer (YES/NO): NO